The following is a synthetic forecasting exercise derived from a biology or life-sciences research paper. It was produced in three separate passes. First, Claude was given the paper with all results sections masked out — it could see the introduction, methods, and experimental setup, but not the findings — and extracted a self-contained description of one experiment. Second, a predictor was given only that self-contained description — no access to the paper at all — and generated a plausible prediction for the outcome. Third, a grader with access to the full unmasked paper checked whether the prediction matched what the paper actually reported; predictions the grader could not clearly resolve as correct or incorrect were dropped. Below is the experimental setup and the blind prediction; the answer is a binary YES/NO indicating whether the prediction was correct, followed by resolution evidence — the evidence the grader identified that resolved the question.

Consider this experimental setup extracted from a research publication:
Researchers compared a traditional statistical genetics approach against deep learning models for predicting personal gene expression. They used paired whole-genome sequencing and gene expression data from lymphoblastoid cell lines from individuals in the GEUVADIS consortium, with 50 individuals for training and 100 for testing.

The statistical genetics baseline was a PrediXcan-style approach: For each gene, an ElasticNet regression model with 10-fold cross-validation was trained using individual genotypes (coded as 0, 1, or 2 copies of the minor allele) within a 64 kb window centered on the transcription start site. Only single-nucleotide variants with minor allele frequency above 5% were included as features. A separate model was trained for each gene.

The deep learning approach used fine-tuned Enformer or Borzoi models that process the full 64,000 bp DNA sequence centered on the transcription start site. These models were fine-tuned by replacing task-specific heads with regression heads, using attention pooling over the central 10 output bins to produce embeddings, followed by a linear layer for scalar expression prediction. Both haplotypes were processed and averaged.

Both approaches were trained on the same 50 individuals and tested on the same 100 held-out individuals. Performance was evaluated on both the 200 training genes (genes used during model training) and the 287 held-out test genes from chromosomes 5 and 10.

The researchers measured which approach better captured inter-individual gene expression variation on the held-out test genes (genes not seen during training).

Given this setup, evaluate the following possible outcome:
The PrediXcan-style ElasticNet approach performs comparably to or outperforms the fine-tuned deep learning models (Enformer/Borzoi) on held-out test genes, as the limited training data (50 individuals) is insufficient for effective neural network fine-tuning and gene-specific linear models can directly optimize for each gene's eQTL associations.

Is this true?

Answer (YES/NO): NO